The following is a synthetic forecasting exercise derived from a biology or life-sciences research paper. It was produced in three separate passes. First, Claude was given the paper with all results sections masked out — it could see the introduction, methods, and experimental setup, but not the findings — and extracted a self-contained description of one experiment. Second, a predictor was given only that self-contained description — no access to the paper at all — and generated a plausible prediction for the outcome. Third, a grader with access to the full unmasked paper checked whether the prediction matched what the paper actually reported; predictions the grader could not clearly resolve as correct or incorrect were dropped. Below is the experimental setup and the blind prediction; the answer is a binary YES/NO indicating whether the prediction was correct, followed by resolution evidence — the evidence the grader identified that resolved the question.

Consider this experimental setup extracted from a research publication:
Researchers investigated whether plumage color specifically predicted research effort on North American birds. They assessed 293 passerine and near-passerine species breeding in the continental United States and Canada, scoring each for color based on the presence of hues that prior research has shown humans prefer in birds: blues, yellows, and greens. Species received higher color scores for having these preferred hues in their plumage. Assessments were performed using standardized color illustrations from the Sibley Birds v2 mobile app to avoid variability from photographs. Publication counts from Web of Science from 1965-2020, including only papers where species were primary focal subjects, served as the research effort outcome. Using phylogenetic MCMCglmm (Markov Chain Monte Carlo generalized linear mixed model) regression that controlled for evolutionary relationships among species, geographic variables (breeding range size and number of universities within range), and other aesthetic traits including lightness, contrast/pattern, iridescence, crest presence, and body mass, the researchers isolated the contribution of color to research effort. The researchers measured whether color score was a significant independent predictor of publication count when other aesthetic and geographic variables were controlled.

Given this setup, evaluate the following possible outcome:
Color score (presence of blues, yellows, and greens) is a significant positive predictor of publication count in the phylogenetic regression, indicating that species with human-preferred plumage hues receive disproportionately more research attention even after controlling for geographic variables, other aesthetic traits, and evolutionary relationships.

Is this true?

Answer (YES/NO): YES